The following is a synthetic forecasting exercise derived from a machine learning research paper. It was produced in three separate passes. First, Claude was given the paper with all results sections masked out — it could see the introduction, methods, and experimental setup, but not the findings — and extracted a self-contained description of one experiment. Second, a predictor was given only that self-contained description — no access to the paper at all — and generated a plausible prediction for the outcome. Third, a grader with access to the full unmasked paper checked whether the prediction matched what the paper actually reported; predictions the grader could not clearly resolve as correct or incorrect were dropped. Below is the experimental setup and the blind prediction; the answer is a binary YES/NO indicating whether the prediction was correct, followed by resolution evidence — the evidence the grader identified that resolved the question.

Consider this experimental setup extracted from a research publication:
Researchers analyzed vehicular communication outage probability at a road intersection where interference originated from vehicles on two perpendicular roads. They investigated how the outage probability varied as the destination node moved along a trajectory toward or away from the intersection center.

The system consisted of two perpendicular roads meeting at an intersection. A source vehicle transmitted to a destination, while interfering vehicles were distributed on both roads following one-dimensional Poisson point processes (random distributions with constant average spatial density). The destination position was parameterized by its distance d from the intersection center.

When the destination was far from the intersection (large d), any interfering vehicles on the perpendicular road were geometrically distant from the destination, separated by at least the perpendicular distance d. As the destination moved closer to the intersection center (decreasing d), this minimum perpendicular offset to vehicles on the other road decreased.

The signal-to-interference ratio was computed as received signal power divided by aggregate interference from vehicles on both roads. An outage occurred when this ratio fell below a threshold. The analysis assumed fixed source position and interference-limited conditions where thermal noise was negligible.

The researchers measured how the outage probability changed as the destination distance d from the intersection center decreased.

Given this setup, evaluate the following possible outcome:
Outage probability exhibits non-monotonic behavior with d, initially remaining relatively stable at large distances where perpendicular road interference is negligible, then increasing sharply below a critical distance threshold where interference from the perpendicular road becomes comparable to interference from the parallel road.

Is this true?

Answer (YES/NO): NO